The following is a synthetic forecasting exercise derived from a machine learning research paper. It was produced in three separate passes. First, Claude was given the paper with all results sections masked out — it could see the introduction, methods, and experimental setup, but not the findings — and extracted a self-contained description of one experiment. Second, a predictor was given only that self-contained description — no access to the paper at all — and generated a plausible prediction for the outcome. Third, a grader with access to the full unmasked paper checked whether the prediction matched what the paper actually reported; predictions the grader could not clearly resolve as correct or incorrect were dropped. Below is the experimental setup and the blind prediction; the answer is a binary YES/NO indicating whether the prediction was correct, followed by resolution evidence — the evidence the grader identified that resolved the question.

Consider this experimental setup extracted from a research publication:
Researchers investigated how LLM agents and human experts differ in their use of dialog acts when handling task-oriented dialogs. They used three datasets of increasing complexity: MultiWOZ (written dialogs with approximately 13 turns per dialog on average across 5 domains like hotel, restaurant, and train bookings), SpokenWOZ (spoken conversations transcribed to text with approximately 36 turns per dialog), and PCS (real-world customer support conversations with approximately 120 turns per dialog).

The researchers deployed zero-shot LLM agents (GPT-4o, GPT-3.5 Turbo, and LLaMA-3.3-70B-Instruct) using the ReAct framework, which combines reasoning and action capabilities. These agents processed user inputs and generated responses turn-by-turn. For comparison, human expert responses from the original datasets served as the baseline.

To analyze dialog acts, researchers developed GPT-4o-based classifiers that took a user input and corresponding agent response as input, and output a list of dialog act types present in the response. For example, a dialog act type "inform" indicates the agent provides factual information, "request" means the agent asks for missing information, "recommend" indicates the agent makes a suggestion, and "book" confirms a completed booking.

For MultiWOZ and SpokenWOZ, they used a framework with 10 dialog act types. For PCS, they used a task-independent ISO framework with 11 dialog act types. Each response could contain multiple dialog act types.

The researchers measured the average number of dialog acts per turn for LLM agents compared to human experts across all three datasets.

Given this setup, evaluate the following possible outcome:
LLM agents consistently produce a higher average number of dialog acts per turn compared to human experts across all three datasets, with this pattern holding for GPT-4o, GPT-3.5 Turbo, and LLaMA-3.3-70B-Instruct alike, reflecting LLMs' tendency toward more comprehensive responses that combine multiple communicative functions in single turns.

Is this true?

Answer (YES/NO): YES